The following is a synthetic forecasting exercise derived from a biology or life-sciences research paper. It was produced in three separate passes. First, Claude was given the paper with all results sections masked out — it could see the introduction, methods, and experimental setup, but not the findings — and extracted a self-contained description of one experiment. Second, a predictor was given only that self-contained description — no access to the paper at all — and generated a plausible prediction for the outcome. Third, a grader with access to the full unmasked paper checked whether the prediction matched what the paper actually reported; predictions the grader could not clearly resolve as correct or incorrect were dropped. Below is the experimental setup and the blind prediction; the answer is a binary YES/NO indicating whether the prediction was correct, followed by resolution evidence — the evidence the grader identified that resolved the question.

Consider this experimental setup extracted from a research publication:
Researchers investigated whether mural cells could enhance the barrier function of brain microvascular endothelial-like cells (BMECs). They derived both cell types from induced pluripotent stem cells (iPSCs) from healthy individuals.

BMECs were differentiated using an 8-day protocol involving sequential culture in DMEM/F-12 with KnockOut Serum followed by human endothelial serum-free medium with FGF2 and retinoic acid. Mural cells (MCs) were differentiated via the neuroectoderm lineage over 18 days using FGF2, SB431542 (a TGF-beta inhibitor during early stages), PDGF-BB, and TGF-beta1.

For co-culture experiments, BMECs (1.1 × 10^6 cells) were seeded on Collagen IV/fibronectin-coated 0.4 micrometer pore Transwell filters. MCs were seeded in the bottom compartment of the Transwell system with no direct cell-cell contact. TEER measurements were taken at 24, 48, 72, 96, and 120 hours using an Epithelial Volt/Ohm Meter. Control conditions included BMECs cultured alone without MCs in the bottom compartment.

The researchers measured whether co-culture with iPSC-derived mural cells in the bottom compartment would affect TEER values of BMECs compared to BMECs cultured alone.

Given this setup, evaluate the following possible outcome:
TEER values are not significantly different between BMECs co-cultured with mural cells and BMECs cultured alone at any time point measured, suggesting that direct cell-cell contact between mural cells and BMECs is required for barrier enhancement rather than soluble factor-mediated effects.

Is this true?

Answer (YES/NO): NO